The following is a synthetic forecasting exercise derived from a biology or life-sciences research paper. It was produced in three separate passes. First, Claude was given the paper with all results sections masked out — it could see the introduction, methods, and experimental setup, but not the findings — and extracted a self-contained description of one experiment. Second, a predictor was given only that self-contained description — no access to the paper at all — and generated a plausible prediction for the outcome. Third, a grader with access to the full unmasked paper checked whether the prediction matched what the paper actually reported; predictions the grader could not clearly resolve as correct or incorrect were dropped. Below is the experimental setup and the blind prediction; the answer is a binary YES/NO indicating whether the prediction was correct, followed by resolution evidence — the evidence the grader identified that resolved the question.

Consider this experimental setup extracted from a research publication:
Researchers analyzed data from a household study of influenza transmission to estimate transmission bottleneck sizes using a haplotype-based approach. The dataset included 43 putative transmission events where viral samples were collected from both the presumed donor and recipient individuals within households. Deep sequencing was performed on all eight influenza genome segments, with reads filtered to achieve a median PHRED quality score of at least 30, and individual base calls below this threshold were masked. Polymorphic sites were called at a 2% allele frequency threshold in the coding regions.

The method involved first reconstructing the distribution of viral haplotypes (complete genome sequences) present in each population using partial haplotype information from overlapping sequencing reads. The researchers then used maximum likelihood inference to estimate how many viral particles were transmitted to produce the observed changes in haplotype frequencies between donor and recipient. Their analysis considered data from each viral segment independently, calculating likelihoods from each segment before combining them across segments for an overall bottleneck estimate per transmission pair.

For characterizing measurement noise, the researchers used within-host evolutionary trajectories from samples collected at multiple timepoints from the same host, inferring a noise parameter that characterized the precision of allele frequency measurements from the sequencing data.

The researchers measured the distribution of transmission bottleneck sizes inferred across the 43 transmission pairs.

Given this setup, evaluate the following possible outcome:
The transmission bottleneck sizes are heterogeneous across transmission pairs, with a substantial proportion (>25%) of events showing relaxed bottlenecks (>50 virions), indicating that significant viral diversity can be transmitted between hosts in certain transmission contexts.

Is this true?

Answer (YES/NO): NO